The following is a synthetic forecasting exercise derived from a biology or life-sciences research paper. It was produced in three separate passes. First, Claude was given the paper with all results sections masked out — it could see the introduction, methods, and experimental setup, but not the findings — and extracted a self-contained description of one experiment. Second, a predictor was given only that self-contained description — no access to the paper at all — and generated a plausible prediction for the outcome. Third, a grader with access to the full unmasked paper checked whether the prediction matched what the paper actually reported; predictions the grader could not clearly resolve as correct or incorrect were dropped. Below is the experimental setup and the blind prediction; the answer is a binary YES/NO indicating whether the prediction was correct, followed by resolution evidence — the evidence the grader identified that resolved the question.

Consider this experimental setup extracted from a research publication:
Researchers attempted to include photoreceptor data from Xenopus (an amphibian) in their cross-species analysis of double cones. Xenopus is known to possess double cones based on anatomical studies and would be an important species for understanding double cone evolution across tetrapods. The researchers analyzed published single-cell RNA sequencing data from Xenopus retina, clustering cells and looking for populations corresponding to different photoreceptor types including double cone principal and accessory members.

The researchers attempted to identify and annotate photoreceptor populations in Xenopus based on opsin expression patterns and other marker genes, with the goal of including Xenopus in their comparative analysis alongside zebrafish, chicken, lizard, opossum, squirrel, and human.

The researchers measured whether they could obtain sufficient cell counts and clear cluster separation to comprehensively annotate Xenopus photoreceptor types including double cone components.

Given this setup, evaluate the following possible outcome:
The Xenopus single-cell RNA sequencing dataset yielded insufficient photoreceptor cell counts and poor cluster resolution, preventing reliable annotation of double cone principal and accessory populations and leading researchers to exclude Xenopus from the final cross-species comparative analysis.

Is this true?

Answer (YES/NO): YES